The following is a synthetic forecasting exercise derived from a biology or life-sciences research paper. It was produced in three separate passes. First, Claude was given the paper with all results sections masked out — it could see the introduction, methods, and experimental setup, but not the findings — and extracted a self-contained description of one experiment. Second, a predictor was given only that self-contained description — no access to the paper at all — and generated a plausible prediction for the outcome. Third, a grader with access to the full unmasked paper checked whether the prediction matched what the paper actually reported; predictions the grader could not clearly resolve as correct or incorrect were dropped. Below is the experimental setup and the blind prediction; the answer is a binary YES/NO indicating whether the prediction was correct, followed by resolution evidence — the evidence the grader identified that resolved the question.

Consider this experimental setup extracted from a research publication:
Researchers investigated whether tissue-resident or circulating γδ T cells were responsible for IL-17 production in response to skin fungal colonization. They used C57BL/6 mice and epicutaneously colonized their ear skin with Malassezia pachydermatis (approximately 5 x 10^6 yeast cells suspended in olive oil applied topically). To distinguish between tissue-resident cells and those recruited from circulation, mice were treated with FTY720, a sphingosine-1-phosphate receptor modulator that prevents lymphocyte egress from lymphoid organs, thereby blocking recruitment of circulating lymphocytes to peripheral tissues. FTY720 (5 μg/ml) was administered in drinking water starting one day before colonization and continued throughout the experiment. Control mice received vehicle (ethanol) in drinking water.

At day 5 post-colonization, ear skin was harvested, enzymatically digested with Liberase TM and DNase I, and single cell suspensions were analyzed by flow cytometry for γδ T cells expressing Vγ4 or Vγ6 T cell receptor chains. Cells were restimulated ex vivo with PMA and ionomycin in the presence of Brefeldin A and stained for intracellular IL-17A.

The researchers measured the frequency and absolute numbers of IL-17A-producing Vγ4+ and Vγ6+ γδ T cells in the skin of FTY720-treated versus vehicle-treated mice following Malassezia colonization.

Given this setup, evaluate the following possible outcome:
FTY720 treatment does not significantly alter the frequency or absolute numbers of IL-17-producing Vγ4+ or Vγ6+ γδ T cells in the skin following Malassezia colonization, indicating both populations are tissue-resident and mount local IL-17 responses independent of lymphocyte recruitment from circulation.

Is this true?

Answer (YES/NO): NO